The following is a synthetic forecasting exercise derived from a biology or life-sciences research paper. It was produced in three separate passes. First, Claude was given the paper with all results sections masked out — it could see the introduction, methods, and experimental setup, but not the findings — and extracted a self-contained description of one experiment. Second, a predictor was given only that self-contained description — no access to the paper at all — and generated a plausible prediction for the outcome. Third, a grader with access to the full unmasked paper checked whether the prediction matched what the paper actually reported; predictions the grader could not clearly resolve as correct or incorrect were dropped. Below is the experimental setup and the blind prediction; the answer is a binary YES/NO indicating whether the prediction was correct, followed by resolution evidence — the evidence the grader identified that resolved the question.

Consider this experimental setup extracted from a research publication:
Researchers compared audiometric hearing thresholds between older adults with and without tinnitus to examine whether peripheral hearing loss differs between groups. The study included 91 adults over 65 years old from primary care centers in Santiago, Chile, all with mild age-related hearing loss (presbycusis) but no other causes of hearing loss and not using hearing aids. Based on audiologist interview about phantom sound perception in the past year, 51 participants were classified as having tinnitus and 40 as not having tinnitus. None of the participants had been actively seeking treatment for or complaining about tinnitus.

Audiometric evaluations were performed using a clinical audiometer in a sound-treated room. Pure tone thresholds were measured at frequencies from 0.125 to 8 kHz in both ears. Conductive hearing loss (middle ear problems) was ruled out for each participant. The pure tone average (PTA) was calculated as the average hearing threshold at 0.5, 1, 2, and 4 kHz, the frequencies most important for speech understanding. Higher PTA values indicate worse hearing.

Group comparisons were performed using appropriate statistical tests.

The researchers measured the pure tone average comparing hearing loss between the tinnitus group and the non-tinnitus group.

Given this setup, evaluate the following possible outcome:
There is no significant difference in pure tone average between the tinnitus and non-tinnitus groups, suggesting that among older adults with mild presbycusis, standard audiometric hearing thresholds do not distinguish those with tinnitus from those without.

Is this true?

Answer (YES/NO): YES